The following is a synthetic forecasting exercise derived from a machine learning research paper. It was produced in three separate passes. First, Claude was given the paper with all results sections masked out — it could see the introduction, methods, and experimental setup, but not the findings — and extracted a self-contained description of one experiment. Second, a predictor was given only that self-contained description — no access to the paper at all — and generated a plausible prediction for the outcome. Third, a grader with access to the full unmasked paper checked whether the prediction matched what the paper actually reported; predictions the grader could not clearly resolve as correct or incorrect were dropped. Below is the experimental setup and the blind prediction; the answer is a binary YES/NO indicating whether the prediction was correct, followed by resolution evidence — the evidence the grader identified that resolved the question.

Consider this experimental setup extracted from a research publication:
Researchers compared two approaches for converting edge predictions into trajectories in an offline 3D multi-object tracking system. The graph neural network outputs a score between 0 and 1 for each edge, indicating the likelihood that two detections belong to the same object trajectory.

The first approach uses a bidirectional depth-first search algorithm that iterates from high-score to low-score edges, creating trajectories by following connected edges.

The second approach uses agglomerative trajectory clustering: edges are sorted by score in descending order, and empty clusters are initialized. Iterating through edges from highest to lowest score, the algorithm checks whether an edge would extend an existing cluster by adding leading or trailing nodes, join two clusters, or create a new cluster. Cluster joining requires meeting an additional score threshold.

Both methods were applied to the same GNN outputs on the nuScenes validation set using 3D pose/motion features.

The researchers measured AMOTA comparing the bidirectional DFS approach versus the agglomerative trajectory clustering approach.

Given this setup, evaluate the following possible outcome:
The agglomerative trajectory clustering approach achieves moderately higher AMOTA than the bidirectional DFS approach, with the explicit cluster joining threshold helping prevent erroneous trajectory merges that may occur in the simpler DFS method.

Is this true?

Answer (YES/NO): YES